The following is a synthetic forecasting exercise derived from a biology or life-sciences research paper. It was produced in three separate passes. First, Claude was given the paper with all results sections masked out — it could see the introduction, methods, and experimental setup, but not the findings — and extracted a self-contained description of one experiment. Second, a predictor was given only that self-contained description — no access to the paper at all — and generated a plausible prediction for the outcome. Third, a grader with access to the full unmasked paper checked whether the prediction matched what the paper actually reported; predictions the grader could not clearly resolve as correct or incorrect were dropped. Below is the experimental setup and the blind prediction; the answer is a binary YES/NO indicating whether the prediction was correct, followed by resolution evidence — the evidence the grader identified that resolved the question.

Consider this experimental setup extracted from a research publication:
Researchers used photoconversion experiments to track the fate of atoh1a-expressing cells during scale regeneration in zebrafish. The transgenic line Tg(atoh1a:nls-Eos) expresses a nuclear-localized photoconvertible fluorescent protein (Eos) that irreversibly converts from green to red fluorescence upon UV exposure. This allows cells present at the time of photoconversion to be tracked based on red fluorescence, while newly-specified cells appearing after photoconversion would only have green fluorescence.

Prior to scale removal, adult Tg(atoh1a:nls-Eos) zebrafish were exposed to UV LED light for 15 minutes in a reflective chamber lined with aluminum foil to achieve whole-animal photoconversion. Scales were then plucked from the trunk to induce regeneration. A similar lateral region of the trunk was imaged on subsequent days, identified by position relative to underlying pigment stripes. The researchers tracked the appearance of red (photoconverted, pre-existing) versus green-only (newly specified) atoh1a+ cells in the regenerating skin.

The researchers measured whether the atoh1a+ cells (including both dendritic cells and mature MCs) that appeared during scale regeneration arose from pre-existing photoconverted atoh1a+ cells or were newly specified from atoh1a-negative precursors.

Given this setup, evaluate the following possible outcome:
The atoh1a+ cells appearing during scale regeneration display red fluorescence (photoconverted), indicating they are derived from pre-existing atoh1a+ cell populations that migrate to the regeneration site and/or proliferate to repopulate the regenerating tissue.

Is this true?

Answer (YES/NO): NO